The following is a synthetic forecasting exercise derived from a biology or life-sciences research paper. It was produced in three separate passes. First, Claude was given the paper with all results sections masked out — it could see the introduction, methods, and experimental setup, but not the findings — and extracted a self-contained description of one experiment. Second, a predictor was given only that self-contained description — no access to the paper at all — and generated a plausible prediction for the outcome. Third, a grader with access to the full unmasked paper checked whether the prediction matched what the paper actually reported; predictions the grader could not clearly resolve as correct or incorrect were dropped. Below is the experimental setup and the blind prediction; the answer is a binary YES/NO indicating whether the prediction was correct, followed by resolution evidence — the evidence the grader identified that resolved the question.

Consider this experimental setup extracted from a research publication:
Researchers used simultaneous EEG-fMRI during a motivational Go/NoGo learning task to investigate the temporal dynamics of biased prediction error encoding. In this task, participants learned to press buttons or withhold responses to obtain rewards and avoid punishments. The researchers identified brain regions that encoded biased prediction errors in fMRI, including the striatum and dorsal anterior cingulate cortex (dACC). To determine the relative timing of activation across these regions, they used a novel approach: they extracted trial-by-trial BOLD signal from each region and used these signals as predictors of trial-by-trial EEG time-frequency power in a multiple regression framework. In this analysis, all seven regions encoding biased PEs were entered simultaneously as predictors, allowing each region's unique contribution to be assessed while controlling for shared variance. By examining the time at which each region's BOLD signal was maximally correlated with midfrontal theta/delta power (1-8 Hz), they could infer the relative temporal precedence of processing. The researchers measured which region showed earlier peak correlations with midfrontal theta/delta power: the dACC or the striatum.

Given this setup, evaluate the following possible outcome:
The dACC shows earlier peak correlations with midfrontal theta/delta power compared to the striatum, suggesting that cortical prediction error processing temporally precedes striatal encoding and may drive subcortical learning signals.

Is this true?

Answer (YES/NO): NO